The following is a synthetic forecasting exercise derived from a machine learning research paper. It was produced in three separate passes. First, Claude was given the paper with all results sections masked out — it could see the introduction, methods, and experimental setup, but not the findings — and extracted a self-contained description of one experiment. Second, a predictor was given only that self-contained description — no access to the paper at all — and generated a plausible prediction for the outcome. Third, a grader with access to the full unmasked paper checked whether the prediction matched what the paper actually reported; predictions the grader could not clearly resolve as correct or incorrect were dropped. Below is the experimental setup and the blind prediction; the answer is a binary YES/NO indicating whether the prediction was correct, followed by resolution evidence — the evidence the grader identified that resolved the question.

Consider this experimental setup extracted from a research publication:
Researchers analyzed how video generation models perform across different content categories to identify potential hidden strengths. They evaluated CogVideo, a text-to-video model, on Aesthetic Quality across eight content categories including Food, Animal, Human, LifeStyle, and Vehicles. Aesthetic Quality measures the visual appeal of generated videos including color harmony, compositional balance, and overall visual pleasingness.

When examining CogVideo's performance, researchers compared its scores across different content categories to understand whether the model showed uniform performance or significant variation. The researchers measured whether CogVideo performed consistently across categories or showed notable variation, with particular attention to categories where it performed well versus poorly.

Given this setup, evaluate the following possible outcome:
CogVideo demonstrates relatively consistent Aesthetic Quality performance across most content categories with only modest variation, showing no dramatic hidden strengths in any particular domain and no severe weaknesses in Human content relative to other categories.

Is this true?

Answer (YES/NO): NO